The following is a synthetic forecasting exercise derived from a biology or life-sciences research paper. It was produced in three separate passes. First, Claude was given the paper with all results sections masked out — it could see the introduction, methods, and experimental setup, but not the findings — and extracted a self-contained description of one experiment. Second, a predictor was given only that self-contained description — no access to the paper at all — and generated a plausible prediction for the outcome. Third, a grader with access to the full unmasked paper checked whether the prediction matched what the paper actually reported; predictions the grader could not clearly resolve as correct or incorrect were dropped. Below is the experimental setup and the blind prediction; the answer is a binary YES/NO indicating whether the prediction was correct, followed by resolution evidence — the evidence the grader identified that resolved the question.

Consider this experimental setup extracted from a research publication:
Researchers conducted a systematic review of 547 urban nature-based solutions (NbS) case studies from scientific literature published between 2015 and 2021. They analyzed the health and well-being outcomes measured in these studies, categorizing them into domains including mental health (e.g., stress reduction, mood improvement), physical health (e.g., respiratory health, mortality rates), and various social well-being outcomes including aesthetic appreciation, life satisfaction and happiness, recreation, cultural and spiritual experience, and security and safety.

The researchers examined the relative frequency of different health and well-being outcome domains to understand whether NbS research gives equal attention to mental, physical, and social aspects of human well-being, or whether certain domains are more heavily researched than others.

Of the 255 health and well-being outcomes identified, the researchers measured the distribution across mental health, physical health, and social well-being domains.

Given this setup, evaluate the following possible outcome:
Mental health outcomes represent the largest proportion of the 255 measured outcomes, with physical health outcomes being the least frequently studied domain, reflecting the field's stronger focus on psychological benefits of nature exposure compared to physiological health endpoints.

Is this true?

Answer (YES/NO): NO